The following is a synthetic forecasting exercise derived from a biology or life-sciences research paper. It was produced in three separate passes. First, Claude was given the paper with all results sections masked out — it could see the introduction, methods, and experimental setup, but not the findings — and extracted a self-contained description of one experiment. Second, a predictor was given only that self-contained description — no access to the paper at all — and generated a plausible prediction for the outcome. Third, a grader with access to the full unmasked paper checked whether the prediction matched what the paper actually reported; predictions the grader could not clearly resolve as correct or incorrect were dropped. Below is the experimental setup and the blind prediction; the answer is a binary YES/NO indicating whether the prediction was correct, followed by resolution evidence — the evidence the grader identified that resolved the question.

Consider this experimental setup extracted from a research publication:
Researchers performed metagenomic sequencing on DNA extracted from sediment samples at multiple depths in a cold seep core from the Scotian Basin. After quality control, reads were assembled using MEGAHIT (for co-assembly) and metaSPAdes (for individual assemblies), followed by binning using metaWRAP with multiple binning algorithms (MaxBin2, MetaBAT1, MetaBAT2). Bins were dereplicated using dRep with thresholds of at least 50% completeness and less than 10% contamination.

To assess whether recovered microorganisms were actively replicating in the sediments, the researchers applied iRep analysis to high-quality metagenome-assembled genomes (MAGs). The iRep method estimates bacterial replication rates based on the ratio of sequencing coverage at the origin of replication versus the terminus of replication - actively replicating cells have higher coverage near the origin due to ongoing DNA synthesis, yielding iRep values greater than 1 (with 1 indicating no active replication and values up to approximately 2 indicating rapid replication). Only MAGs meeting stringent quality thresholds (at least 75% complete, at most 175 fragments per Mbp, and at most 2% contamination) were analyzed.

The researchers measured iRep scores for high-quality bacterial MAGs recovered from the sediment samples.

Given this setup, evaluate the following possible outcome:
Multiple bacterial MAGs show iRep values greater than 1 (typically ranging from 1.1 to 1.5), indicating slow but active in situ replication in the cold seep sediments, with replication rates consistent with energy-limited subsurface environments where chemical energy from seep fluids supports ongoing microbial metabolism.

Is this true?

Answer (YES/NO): NO